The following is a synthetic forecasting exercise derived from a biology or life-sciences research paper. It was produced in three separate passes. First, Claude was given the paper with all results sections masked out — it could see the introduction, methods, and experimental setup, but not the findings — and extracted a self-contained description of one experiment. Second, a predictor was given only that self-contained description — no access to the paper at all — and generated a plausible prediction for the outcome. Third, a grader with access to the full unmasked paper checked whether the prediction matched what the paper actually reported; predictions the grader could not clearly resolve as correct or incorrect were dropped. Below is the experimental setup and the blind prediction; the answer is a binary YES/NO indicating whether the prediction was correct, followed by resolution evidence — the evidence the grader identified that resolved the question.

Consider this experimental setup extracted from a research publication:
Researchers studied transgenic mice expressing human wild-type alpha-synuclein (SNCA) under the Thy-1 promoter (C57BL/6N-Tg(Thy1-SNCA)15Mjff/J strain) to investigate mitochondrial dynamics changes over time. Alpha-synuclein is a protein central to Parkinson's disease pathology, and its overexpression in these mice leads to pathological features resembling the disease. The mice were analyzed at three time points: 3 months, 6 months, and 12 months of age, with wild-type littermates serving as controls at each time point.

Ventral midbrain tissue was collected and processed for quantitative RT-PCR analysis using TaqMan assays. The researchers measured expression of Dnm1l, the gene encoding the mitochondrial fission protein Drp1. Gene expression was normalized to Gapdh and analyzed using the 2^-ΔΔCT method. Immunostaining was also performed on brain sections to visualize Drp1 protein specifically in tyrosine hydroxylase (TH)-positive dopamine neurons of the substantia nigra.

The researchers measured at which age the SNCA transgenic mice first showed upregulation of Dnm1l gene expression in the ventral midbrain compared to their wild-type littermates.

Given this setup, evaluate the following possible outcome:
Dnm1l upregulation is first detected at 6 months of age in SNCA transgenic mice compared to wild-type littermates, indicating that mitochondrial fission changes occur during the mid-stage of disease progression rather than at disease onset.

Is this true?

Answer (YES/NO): YES